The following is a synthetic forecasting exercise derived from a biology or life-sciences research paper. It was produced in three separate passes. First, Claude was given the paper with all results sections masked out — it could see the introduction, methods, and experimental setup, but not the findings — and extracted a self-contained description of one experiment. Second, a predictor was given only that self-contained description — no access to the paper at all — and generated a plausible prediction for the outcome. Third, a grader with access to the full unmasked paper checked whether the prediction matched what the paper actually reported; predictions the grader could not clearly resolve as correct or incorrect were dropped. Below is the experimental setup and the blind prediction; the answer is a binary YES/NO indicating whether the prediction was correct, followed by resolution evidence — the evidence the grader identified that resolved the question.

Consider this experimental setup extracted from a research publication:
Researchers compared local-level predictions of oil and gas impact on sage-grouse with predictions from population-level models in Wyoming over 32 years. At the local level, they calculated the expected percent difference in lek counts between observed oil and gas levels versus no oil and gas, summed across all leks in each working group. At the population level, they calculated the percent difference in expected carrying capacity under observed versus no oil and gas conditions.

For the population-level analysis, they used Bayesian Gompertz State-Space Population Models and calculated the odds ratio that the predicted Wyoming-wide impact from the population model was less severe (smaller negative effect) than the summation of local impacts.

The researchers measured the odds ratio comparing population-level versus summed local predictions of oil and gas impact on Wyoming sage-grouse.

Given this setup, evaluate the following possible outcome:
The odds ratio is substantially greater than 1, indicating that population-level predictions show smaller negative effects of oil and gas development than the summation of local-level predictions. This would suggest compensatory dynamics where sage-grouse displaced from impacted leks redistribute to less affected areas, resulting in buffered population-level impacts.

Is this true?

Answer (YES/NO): YES